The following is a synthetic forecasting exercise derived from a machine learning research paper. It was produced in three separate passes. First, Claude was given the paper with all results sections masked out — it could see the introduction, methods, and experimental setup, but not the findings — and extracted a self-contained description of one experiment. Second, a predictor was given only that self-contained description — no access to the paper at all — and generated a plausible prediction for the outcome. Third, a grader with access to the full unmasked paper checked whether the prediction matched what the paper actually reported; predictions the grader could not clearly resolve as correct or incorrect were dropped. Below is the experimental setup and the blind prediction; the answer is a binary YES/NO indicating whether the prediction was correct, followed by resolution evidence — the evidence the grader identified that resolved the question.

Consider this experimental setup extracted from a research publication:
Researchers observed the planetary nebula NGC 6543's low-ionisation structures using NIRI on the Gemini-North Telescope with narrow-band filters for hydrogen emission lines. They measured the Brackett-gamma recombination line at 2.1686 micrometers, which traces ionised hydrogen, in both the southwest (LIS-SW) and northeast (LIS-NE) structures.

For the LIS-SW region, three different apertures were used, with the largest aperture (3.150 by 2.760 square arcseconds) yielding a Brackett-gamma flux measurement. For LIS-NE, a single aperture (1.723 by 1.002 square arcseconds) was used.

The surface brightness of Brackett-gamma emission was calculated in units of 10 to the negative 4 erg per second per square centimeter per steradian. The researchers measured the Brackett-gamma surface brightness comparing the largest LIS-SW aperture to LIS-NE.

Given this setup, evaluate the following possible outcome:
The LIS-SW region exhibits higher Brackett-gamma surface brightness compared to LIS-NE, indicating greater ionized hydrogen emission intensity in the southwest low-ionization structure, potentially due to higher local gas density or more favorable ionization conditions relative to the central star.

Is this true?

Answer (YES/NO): NO